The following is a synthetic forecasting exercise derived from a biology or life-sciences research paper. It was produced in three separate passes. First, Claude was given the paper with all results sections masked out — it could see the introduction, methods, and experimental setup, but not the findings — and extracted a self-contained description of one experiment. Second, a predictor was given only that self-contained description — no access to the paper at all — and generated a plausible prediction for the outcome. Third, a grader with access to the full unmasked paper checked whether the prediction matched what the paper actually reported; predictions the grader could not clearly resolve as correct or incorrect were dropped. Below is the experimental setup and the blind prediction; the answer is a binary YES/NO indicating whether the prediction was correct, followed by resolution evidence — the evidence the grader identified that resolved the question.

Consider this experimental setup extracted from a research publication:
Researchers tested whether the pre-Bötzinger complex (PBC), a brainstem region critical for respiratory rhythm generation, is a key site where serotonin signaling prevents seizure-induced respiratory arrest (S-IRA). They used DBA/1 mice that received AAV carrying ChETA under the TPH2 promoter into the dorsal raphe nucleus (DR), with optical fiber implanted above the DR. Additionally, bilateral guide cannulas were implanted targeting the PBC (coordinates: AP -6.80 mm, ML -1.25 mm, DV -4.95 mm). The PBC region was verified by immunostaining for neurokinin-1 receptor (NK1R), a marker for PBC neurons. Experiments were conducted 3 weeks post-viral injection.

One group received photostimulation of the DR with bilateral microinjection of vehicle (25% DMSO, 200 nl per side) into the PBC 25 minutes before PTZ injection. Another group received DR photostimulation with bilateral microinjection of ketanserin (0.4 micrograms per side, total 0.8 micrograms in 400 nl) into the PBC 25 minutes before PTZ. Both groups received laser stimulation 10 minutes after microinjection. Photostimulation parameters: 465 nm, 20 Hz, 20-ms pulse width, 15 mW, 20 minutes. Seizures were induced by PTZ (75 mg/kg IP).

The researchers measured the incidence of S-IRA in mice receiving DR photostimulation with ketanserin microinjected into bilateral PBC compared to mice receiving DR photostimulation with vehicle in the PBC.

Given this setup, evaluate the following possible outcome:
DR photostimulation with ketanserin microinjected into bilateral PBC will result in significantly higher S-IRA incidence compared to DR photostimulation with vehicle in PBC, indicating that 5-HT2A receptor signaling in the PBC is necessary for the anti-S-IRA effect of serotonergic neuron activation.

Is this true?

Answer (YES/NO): YES